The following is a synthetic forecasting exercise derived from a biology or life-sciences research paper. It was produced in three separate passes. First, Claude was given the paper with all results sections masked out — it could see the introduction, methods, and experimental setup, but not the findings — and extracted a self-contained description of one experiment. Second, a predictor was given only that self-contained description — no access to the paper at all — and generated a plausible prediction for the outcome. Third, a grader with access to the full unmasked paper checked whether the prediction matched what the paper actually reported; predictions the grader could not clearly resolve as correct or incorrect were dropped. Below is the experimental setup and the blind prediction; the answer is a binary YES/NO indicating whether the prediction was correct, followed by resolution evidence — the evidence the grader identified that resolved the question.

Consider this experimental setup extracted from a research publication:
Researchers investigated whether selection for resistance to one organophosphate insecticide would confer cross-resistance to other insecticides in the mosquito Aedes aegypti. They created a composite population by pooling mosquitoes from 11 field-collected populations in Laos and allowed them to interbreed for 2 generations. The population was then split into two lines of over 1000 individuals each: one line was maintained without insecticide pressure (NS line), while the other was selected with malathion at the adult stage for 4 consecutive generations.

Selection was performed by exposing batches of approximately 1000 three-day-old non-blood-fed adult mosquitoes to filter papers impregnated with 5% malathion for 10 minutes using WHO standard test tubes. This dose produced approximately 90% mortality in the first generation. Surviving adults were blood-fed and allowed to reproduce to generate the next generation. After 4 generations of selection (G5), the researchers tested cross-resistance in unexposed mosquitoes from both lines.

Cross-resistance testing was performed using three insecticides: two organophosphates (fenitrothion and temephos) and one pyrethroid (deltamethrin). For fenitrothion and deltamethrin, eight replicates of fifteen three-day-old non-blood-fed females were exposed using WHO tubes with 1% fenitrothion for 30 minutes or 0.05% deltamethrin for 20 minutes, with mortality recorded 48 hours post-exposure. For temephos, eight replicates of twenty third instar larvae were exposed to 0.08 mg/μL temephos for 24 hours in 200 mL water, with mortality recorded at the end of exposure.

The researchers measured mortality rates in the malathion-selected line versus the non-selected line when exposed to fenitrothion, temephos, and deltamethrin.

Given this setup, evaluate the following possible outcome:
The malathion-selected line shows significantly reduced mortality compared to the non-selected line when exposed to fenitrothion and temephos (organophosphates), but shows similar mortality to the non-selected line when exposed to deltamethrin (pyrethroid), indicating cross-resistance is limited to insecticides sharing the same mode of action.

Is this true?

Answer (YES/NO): YES